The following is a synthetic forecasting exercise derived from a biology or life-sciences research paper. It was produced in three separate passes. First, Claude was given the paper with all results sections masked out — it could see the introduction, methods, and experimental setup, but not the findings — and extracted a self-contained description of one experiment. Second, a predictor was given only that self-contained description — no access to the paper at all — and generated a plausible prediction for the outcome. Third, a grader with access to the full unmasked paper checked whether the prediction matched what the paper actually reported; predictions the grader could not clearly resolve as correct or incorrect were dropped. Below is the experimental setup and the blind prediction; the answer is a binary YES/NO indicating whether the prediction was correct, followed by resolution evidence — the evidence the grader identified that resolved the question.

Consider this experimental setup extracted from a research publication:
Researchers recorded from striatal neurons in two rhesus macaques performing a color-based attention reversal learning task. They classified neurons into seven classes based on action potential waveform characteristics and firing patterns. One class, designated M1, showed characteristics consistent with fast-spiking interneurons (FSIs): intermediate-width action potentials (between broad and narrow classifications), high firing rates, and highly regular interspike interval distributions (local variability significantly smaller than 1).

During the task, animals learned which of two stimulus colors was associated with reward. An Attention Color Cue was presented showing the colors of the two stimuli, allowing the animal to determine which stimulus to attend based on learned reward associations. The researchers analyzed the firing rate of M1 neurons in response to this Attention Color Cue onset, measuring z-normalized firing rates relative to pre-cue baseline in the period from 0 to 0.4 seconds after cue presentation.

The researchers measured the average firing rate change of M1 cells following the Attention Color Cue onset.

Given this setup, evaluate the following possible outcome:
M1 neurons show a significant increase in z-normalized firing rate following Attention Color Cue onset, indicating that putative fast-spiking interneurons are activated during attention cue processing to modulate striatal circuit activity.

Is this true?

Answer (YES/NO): NO